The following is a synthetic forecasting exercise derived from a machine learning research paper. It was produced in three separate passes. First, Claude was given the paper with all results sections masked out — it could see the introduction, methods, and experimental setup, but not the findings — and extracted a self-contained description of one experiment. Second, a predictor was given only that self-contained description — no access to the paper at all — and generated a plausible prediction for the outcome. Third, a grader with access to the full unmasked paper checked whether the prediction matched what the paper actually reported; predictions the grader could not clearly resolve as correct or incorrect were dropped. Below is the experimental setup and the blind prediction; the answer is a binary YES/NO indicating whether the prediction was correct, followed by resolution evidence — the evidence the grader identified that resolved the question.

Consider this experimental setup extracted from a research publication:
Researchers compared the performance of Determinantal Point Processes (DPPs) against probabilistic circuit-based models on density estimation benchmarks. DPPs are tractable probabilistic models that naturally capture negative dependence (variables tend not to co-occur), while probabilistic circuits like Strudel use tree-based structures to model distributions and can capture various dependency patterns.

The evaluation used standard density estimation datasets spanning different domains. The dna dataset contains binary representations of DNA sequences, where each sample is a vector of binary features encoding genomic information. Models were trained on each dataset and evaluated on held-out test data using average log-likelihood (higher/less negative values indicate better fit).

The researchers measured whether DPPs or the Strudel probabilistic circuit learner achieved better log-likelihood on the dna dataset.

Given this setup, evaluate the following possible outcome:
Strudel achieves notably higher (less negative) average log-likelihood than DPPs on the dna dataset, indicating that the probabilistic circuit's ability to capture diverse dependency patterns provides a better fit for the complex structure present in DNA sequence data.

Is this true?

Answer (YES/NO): NO